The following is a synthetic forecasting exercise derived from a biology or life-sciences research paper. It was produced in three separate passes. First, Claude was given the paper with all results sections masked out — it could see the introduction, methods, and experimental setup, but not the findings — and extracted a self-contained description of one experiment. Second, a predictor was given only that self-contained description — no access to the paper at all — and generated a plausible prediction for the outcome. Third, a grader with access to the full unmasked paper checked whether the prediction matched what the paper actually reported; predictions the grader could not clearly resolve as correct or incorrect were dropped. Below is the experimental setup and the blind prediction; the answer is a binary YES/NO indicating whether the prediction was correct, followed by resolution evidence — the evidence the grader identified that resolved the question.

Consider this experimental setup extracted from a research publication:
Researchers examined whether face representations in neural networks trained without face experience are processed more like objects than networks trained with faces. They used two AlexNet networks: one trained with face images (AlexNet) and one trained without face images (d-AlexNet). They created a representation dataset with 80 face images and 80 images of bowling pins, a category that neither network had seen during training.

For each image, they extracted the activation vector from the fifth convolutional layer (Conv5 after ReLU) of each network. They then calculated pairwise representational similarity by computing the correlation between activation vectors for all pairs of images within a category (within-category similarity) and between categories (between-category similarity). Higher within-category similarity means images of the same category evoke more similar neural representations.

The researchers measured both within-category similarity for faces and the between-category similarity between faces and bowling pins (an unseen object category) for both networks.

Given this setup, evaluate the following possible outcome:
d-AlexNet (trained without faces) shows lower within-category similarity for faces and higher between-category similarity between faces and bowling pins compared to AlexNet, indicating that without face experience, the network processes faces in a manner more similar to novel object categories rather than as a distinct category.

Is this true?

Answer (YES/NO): YES